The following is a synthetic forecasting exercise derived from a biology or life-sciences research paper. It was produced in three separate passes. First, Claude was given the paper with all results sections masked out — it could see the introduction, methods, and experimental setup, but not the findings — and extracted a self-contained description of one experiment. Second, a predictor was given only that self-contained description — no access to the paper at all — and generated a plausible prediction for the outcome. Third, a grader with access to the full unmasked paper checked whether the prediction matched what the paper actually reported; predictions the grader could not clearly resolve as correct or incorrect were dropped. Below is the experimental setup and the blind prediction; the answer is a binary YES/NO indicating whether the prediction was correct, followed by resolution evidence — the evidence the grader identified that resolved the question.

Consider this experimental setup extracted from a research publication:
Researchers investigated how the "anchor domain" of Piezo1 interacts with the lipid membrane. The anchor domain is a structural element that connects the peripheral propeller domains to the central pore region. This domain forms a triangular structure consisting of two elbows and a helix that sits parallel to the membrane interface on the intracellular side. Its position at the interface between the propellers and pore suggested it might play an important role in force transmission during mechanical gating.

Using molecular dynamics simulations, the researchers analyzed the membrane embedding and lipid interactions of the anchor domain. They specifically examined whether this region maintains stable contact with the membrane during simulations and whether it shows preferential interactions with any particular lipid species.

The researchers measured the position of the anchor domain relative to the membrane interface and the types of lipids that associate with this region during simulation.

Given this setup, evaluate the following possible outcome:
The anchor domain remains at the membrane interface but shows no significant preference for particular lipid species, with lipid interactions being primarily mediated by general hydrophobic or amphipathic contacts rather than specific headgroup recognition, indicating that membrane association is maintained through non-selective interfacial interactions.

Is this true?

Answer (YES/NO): NO